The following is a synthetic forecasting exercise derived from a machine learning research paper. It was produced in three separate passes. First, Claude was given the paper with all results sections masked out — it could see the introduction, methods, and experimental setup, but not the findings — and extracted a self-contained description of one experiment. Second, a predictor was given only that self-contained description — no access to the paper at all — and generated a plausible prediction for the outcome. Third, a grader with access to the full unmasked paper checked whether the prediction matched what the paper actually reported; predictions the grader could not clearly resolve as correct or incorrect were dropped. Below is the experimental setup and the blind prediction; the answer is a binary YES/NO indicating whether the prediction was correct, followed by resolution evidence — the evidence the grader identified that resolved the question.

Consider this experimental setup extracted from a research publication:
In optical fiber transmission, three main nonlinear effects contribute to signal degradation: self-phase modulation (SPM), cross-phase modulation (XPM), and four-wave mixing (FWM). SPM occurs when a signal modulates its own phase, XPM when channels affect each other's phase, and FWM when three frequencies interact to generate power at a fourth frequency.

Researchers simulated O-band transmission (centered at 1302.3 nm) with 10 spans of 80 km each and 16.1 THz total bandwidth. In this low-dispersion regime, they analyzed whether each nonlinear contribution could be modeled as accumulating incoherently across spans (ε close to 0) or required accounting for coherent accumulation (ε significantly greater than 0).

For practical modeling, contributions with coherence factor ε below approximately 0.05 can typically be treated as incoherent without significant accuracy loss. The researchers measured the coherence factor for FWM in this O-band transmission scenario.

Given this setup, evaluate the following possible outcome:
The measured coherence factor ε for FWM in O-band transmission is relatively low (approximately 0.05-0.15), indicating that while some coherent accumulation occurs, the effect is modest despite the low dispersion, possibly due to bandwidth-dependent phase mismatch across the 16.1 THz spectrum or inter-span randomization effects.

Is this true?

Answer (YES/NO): NO